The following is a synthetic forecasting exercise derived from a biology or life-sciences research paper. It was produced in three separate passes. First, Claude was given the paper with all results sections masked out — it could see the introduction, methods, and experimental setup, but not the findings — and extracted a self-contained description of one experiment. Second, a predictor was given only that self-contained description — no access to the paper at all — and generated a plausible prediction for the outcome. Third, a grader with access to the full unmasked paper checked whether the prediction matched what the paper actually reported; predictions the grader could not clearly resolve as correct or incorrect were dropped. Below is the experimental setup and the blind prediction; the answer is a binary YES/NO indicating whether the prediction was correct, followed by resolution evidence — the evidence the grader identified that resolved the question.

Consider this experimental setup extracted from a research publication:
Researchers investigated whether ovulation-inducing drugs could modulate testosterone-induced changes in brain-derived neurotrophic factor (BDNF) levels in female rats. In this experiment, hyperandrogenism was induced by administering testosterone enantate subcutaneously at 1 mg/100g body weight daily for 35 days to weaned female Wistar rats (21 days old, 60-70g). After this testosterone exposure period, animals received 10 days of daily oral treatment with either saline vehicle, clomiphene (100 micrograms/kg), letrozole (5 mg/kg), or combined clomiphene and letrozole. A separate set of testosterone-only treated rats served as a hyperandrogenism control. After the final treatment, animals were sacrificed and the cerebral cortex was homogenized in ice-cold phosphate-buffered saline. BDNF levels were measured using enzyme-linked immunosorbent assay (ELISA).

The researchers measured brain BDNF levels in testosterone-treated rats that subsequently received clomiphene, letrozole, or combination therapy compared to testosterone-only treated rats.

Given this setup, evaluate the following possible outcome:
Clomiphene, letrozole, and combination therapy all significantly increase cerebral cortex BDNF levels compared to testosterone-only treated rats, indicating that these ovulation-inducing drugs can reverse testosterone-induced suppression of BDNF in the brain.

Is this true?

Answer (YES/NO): NO